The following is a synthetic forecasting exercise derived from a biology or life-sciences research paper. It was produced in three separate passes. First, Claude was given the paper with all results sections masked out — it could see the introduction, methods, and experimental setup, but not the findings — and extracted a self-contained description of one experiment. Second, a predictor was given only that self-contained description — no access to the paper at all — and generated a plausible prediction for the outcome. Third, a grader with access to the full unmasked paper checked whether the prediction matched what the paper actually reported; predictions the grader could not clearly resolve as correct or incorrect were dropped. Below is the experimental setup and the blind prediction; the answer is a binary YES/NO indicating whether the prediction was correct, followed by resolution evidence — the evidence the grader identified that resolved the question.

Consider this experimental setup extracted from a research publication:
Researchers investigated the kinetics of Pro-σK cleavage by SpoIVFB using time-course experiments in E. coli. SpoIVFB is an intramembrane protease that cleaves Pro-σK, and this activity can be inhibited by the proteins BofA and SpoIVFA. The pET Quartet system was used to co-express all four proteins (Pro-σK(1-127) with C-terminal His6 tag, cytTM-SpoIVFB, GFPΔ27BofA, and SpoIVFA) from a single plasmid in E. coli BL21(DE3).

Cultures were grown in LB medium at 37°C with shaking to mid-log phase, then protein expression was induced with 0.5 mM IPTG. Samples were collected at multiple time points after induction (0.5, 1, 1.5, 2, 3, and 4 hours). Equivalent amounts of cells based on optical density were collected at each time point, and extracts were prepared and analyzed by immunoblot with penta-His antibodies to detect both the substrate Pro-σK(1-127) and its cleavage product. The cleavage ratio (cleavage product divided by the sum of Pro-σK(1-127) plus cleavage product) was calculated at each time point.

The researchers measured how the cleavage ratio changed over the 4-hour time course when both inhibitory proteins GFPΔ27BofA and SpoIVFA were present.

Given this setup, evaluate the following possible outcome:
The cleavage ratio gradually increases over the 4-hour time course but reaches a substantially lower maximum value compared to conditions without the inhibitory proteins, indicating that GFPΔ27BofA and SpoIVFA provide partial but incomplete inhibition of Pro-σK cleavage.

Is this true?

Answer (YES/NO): NO